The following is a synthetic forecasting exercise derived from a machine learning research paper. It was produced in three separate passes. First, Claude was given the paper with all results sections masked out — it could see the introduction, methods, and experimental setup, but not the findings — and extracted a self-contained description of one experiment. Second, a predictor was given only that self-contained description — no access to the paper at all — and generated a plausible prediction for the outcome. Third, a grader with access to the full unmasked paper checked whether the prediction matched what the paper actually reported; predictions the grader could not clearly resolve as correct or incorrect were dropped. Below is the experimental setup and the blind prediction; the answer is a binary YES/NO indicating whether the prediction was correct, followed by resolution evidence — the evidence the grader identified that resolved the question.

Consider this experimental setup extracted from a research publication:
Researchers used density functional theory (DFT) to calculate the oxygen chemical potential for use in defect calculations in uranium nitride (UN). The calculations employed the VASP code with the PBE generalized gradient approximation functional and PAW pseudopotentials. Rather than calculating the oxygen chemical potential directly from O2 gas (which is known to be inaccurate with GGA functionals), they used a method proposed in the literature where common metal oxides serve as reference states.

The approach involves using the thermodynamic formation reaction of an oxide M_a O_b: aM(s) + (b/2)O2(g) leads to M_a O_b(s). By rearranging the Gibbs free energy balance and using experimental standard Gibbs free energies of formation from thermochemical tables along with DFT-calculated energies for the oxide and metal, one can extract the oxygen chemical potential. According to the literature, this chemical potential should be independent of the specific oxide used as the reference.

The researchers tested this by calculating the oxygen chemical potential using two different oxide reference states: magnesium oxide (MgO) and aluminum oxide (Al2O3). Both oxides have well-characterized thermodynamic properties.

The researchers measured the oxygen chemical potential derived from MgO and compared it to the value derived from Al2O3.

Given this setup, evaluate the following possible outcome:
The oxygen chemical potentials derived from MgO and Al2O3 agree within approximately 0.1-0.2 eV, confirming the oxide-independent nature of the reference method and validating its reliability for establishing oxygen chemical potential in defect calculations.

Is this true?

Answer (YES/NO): YES